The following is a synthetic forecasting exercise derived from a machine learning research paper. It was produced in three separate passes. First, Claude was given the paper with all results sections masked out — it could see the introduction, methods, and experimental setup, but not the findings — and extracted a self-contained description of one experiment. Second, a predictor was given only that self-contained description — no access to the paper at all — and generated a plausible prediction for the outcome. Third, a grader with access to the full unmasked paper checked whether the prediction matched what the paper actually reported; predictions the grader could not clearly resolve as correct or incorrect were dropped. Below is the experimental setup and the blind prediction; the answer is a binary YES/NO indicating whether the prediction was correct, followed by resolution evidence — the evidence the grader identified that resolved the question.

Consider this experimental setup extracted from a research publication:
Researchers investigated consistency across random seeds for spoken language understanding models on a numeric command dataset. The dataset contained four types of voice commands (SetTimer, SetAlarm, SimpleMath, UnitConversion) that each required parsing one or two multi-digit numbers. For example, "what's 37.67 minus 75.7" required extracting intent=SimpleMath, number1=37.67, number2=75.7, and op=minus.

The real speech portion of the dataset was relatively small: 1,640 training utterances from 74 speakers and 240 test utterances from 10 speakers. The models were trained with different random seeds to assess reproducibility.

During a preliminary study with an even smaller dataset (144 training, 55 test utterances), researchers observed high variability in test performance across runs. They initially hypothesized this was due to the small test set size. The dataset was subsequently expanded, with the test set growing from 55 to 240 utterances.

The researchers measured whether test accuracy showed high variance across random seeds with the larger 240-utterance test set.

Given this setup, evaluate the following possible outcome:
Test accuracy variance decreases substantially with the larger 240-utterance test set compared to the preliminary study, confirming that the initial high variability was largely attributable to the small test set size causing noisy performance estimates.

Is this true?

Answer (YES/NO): NO